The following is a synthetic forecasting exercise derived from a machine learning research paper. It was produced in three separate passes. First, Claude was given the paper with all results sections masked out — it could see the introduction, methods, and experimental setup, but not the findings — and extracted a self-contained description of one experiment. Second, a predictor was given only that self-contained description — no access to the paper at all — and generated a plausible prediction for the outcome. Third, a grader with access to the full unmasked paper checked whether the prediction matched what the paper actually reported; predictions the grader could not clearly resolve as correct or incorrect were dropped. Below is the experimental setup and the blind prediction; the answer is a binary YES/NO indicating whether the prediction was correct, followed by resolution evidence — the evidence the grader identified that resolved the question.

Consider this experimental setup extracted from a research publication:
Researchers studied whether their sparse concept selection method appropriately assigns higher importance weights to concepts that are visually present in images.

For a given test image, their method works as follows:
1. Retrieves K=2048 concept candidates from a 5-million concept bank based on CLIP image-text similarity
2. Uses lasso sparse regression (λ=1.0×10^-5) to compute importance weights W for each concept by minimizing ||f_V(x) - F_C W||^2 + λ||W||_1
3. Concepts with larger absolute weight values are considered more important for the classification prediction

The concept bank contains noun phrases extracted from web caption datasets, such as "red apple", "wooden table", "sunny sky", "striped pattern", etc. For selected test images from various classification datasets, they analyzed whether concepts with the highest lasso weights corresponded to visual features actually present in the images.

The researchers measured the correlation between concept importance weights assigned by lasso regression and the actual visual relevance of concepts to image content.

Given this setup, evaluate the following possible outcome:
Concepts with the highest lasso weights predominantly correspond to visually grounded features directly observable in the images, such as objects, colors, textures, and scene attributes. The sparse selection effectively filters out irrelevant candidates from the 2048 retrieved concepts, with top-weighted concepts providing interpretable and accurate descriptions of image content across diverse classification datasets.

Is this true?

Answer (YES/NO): YES